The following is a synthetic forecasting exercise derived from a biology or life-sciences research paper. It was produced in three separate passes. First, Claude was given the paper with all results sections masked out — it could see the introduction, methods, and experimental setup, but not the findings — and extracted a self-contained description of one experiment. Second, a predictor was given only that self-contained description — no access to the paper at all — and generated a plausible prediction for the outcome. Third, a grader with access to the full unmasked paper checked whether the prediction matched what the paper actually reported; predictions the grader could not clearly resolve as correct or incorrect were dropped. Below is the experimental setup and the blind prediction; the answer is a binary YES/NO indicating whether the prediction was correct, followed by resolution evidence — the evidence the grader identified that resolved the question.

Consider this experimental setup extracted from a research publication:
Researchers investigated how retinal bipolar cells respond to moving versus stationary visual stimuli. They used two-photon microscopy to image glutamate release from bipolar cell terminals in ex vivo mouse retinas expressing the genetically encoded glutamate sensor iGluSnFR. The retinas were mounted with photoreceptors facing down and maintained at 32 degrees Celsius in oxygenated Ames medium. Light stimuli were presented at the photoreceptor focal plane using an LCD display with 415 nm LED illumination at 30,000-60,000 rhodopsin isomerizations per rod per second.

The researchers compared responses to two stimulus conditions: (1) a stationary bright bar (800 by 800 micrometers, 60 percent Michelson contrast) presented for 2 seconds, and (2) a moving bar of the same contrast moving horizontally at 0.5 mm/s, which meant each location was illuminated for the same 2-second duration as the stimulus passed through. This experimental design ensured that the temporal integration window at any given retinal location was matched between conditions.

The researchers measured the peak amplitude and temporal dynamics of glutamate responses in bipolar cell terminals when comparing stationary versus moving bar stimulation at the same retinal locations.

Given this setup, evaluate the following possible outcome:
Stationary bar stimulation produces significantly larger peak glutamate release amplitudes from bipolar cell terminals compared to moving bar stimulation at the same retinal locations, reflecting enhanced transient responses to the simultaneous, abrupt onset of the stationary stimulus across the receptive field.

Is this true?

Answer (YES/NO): YES